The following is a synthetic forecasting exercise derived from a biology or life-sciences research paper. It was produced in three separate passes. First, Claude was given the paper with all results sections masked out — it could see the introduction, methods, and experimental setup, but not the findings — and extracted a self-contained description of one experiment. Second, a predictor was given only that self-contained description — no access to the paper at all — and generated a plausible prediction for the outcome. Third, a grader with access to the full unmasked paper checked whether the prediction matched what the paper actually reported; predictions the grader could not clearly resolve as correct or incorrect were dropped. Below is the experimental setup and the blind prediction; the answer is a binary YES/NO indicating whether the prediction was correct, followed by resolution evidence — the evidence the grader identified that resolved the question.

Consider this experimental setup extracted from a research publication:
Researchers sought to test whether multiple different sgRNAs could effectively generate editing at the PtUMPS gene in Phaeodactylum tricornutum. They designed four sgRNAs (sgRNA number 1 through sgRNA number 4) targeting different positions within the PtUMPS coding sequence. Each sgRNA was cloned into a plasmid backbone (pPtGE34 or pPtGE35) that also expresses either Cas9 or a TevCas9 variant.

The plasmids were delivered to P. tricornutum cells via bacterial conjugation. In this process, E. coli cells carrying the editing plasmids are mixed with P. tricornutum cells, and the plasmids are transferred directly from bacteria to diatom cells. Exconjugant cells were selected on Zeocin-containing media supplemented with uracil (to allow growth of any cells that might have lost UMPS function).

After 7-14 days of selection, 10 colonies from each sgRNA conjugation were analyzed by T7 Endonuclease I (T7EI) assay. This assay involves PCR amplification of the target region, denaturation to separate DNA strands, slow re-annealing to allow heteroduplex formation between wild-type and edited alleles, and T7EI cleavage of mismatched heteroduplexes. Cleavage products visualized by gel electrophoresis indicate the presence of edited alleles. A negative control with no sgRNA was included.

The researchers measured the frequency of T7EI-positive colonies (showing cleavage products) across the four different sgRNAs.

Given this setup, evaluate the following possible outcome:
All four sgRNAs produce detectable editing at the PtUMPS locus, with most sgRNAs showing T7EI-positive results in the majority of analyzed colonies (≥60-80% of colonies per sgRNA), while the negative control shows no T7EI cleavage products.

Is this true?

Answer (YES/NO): NO